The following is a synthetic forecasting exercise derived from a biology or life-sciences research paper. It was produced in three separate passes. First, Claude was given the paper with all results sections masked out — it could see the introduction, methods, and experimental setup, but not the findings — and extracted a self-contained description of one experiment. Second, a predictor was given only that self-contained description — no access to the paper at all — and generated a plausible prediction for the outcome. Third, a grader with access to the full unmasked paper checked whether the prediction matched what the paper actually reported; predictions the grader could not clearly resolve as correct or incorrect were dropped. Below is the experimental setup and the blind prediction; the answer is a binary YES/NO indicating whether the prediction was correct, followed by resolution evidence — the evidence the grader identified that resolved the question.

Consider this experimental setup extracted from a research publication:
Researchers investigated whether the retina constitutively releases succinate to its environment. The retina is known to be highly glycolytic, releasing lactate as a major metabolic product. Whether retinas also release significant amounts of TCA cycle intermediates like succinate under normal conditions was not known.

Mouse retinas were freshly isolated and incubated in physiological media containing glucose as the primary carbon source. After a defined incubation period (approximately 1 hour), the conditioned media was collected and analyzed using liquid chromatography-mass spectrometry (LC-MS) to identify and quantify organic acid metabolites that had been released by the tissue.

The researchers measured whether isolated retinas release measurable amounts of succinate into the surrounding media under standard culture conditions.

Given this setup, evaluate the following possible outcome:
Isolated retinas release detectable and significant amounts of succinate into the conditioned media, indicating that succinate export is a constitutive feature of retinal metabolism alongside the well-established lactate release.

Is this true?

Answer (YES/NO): YES